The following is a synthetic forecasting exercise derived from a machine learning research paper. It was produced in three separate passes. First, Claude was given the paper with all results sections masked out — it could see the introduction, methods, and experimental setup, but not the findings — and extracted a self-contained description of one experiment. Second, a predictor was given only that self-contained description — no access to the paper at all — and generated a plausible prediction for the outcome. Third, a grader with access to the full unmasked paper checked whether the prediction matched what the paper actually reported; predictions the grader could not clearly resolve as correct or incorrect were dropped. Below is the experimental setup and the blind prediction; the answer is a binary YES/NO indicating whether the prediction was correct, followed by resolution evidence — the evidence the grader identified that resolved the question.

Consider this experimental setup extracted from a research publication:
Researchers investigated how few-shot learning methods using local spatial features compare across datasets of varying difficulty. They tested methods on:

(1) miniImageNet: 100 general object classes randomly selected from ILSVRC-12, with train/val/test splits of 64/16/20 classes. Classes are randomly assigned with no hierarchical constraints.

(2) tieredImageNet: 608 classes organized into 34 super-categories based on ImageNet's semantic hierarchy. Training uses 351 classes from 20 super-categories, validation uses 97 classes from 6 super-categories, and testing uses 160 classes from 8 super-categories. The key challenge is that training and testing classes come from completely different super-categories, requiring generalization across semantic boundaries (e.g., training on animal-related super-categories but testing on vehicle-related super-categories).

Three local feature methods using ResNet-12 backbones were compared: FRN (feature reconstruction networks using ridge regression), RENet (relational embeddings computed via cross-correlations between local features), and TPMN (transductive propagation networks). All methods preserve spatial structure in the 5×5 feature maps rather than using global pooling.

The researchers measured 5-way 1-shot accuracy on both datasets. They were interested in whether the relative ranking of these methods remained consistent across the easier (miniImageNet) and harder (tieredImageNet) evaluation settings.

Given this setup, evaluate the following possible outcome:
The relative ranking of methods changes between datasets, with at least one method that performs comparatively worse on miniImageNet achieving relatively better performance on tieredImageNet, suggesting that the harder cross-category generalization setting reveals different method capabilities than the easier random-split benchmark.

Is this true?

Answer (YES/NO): YES